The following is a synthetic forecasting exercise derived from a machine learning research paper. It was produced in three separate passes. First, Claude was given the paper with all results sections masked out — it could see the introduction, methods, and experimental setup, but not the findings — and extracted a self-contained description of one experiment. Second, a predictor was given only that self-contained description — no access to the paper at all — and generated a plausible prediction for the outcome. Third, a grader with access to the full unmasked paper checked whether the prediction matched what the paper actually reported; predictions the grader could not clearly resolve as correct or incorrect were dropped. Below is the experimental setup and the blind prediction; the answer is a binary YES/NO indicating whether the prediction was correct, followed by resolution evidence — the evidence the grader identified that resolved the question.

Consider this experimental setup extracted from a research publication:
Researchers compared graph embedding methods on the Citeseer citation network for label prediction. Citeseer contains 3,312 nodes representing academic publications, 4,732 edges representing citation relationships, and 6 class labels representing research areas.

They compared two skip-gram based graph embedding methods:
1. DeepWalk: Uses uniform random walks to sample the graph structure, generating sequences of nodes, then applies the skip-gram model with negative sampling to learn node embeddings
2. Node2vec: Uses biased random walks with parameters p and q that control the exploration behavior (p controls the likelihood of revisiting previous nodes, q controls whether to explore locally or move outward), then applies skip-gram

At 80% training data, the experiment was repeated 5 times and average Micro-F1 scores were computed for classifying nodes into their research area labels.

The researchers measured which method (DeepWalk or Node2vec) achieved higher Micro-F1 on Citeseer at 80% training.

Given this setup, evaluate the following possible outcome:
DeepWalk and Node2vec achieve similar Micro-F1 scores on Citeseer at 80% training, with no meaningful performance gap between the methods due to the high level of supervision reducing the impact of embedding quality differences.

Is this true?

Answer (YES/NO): NO